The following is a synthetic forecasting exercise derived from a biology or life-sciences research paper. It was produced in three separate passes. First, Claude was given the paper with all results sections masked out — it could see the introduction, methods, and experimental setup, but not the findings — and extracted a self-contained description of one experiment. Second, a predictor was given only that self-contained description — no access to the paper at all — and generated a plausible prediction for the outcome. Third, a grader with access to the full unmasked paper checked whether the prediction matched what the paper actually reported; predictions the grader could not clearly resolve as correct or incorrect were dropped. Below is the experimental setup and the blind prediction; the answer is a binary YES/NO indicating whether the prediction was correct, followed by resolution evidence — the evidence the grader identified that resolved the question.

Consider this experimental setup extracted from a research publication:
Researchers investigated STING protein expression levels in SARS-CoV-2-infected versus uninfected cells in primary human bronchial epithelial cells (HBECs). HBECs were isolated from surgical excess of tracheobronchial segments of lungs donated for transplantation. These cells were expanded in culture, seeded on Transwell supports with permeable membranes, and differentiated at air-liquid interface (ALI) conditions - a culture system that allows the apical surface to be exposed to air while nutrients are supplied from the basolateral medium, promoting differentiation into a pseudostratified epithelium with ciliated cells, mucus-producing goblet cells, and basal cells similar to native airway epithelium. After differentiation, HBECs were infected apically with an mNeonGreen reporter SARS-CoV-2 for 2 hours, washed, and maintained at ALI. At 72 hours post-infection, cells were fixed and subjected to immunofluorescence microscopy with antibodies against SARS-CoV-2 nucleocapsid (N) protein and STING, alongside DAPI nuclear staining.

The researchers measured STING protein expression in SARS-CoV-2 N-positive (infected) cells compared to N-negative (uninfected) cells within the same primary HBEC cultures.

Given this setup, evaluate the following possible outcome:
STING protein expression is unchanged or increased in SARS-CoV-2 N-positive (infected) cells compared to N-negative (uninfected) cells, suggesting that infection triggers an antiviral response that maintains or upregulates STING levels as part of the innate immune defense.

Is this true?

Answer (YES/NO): NO